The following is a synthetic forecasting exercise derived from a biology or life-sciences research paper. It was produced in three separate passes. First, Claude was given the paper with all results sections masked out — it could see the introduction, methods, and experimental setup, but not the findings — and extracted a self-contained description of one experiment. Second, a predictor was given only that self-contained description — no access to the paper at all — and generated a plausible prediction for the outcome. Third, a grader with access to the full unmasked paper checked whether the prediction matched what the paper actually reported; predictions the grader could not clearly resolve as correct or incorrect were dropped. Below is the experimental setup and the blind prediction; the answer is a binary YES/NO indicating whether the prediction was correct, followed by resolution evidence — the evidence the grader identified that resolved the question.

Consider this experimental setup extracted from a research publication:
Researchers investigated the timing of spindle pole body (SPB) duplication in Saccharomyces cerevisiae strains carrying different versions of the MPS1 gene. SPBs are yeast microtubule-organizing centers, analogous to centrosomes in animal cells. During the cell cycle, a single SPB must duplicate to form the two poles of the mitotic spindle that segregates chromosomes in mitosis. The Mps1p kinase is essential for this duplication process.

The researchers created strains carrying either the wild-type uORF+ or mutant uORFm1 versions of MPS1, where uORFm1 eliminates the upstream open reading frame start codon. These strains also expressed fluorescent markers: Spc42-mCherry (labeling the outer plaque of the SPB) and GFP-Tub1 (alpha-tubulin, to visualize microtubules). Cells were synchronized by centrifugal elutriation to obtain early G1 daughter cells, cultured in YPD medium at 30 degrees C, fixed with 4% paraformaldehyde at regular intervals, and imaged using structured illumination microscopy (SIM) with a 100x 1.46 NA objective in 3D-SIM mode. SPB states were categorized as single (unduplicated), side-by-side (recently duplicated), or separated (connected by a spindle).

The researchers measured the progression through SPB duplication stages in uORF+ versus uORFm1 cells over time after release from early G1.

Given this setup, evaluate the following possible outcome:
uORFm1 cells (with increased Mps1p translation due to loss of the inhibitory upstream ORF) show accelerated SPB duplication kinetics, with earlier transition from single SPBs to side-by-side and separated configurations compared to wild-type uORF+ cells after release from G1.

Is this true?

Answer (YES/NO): YES